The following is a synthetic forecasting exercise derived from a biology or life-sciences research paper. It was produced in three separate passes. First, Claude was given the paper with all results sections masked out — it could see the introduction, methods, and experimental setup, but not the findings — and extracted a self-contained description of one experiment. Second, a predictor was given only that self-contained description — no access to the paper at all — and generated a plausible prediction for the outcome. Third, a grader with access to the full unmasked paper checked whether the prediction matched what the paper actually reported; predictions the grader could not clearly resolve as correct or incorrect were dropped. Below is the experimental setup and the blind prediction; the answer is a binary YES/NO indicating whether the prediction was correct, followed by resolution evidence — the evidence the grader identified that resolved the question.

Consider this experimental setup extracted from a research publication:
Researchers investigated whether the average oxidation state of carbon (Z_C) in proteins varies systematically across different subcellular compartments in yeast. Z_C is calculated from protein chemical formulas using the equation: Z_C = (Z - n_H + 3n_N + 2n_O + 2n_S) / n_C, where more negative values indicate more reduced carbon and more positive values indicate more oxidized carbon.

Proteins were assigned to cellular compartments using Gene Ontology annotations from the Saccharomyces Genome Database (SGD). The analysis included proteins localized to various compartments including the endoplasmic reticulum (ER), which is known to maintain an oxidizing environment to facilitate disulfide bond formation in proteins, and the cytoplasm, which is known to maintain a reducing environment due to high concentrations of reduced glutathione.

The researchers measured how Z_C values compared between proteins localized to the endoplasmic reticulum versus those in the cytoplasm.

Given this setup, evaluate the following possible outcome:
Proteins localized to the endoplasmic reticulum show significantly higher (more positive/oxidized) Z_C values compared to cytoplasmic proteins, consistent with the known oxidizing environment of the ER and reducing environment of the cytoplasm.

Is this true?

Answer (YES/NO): NO